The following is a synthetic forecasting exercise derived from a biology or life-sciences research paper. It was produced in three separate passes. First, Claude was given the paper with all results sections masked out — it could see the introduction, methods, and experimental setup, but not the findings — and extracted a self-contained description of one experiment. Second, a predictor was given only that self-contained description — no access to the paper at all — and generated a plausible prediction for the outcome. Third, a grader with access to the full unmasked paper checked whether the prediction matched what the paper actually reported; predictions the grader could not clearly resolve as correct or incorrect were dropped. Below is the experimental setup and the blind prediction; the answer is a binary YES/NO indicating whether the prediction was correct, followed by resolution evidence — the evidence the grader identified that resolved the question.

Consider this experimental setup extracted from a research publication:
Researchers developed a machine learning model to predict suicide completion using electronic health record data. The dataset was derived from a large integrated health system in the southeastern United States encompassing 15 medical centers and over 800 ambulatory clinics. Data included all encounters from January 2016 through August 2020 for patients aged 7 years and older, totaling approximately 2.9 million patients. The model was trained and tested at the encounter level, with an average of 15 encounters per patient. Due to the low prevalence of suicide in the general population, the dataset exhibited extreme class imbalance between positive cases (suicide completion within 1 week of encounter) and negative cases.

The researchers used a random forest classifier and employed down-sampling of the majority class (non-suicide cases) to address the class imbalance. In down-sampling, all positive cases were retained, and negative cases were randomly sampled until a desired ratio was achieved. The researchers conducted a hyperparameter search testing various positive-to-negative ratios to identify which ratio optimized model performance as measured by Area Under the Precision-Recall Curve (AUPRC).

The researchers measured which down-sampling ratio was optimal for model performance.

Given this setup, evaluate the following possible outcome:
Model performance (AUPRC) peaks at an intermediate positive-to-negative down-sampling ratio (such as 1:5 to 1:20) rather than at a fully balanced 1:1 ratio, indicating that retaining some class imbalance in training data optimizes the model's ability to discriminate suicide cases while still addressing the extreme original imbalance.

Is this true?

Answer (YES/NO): YES